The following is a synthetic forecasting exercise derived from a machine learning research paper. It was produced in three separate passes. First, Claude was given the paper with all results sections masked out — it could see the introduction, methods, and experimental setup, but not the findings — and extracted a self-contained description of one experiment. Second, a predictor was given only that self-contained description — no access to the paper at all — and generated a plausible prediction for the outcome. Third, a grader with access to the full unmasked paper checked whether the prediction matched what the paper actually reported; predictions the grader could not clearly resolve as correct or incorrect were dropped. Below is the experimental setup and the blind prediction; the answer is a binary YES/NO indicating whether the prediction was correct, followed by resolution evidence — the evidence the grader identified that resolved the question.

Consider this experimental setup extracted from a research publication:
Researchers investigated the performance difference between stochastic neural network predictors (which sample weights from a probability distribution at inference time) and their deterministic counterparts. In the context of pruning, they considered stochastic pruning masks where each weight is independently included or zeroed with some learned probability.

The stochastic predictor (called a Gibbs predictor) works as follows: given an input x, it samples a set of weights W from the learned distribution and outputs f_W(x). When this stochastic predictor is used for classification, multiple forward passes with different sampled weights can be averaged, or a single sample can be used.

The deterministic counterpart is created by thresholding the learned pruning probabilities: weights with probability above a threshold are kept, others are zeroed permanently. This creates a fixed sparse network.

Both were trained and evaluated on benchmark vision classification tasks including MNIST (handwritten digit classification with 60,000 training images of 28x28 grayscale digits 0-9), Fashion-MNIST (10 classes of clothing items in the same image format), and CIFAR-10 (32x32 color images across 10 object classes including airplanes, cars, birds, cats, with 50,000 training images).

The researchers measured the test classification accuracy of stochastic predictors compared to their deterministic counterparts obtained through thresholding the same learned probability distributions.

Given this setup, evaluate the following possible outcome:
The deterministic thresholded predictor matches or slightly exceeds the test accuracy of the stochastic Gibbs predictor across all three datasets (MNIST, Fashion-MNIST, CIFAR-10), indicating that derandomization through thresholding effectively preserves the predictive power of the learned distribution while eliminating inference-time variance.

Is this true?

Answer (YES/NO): YES